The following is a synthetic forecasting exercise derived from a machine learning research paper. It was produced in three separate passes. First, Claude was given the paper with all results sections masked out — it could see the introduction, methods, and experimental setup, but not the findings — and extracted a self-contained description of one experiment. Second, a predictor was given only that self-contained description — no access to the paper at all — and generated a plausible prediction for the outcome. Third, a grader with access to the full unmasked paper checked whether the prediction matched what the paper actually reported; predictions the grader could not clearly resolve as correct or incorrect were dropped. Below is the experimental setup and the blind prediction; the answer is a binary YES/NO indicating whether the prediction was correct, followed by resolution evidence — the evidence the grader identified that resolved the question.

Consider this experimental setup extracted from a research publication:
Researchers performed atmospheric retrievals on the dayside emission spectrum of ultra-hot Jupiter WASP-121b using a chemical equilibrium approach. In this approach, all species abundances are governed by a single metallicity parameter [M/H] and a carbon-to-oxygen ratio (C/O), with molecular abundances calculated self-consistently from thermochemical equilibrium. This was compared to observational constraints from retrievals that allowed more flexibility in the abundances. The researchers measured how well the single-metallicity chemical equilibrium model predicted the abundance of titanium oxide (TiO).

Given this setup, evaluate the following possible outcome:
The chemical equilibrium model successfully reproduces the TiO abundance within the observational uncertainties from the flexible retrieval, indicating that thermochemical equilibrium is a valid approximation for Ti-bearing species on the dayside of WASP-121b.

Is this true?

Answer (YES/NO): NO